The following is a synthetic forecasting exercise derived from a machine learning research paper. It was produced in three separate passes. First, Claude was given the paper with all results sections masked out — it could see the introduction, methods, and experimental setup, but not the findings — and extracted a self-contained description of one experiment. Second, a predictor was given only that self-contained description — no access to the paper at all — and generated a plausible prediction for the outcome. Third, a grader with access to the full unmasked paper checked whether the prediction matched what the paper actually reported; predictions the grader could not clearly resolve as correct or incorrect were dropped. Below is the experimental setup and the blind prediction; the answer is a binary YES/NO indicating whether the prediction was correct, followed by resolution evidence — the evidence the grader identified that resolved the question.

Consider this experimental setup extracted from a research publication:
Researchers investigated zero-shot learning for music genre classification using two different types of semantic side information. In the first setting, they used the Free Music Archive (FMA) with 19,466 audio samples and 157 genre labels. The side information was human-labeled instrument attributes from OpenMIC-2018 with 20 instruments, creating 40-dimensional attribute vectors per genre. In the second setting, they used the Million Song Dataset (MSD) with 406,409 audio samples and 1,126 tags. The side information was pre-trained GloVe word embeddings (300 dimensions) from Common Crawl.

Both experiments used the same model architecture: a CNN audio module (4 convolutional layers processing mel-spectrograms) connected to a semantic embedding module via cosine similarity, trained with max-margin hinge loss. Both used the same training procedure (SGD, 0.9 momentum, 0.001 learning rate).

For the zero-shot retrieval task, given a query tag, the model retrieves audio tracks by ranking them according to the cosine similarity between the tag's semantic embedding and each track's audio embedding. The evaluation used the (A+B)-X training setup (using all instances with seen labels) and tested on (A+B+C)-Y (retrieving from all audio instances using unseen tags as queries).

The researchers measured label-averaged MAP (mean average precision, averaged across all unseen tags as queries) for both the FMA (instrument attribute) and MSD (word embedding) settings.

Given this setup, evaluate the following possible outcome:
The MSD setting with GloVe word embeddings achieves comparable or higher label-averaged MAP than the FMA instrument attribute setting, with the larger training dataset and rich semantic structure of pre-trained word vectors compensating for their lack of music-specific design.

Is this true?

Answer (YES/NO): NO